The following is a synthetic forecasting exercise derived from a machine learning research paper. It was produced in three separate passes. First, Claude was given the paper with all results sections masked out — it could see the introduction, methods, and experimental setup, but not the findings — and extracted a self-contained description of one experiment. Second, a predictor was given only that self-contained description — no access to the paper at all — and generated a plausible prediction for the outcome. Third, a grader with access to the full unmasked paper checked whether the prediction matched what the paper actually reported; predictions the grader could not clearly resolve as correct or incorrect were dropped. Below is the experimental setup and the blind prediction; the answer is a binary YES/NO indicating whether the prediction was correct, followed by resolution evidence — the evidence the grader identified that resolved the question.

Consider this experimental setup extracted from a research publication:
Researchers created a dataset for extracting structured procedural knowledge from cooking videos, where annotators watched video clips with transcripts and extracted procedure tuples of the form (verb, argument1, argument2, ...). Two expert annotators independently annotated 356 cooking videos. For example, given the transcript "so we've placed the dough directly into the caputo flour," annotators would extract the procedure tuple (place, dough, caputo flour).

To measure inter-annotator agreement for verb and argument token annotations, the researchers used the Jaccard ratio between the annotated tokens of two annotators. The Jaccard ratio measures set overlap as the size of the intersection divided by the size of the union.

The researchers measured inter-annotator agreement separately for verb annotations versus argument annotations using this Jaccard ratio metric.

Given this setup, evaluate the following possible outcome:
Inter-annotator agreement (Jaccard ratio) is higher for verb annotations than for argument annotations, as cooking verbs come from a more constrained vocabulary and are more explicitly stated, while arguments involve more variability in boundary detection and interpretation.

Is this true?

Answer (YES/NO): YES